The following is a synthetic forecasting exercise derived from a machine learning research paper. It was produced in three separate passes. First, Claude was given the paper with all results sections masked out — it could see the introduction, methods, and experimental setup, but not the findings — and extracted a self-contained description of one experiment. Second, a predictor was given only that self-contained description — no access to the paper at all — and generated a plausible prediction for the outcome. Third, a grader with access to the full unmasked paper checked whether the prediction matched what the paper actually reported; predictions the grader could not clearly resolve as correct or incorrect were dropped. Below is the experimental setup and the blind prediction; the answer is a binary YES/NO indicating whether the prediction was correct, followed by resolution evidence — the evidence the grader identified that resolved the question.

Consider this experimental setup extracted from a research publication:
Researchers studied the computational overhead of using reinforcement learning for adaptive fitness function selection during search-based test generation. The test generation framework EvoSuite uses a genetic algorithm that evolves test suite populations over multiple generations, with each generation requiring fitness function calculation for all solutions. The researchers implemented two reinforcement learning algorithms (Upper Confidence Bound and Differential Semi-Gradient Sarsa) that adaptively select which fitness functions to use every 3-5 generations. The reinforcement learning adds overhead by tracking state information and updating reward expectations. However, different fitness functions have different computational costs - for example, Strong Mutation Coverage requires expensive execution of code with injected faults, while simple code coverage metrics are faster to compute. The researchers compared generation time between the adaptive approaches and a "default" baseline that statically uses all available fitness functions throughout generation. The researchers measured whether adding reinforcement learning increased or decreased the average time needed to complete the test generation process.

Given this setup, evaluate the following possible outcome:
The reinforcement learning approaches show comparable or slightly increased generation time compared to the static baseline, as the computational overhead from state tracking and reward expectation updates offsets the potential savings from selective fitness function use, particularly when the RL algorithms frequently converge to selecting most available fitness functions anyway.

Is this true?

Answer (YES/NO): NO